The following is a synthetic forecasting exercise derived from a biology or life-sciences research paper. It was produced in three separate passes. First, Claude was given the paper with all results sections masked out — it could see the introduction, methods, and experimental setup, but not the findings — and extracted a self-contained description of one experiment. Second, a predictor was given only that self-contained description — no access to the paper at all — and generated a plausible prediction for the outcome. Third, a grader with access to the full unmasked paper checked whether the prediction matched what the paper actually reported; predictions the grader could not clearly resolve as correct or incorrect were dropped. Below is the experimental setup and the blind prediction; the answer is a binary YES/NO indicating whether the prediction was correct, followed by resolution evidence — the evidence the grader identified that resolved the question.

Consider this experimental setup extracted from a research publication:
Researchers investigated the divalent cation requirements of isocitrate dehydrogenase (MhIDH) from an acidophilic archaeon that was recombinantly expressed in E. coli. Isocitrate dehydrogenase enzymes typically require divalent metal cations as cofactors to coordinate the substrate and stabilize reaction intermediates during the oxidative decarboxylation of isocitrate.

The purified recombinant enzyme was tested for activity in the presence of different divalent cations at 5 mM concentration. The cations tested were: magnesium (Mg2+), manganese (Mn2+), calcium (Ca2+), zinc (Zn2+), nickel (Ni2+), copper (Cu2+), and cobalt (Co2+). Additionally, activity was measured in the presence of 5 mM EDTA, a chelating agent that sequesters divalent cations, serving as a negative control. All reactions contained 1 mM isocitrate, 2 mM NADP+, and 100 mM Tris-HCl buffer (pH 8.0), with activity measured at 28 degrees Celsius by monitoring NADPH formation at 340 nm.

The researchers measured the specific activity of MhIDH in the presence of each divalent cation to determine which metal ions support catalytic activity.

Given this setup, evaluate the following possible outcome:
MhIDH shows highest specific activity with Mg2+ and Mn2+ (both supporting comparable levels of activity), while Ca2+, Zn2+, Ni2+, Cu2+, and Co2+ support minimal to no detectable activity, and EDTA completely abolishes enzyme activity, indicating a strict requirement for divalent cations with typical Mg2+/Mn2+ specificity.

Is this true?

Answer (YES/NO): NO